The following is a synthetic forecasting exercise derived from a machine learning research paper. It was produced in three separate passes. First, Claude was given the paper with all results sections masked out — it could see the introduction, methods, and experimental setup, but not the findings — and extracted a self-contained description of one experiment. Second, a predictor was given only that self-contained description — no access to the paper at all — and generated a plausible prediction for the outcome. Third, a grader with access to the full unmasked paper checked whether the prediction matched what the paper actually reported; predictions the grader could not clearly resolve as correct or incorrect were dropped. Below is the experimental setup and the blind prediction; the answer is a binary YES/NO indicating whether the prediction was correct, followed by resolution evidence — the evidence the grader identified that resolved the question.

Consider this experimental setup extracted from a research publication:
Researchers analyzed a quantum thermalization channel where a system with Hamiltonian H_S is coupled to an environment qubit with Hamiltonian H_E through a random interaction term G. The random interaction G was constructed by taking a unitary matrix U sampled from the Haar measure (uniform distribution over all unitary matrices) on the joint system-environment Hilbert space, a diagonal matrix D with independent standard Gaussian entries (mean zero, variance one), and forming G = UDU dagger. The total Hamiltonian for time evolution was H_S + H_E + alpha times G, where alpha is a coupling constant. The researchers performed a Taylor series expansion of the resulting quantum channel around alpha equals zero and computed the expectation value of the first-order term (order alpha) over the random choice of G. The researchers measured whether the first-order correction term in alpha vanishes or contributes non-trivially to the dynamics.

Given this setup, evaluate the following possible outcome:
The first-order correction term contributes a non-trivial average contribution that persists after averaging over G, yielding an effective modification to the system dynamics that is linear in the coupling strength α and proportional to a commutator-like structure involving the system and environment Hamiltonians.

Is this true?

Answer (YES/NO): NO